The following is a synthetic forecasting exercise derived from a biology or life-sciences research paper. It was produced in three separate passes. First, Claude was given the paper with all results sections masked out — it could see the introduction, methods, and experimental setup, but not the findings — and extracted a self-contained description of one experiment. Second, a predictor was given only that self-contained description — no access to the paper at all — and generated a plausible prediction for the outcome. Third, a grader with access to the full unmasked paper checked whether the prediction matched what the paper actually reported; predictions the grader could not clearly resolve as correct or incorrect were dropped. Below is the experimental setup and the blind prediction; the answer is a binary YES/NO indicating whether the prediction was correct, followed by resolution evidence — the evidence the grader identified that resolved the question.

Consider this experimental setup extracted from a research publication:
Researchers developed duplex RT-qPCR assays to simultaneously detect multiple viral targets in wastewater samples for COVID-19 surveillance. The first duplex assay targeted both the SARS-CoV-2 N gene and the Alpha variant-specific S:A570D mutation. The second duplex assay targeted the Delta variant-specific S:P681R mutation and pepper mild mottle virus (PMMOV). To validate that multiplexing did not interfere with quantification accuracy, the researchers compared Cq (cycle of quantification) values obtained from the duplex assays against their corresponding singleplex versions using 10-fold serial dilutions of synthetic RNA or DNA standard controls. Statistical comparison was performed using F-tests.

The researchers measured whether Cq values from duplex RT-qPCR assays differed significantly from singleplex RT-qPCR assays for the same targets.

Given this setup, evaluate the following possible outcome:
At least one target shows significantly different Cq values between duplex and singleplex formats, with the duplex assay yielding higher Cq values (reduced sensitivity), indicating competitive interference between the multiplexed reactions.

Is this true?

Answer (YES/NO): NO